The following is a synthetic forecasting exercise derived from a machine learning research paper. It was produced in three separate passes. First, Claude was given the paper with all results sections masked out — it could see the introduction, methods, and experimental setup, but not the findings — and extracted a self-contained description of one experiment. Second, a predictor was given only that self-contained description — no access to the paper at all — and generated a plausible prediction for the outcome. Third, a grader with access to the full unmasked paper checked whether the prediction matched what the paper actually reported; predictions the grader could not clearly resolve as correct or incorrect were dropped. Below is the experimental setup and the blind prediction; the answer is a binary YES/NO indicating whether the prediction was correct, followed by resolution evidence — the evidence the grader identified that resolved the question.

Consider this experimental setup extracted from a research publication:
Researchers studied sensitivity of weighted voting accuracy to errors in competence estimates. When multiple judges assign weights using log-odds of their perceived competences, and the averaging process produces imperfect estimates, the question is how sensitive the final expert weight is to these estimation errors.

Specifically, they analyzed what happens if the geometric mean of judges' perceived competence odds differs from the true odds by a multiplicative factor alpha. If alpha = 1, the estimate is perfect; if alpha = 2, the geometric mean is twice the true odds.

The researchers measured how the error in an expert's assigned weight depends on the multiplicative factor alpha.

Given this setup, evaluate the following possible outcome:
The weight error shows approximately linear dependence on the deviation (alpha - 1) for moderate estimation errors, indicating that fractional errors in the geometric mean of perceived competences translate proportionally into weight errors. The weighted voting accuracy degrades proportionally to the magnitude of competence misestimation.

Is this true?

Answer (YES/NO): NO